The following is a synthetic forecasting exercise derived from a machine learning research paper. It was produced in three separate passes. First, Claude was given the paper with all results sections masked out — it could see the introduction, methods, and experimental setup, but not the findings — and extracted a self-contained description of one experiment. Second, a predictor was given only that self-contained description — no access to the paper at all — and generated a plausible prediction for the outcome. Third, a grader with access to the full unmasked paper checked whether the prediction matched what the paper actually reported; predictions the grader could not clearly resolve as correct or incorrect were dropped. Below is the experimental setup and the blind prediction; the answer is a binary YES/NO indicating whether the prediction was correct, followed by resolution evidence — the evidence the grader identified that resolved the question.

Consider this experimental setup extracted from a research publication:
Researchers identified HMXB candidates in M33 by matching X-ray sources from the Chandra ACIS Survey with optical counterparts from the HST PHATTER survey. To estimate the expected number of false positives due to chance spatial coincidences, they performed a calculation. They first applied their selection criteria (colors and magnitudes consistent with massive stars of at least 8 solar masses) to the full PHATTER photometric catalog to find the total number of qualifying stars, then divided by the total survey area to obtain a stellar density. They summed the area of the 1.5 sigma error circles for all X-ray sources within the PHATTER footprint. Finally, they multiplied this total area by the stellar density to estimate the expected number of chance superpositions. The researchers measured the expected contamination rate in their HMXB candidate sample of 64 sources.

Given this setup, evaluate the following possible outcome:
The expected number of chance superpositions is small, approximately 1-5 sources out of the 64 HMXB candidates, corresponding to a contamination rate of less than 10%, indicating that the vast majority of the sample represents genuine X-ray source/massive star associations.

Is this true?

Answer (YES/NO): YES